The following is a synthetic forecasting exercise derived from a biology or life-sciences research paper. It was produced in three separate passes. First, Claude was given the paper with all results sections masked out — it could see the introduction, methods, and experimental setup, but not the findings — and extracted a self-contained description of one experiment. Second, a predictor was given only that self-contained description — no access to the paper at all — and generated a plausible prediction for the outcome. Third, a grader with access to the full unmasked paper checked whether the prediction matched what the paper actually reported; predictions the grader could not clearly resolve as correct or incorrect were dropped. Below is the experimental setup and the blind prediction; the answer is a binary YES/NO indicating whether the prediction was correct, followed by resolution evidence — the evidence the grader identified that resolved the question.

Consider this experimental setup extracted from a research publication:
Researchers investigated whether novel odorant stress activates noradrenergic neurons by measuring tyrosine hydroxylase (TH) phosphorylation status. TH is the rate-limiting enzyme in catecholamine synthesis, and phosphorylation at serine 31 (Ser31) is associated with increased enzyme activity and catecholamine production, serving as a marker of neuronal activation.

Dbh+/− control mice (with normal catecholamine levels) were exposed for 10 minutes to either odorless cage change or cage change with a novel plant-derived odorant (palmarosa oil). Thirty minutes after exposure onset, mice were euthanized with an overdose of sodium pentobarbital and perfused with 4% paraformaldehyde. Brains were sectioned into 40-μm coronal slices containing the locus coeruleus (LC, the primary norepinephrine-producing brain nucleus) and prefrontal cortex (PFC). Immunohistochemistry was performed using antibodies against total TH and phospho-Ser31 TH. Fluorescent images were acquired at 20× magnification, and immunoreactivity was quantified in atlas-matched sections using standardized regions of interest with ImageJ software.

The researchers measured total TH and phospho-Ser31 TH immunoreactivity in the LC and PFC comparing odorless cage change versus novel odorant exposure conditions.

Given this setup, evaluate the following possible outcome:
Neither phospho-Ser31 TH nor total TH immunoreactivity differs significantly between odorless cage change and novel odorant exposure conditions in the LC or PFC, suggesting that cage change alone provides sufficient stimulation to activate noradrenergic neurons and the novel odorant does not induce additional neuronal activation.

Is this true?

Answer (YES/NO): NO